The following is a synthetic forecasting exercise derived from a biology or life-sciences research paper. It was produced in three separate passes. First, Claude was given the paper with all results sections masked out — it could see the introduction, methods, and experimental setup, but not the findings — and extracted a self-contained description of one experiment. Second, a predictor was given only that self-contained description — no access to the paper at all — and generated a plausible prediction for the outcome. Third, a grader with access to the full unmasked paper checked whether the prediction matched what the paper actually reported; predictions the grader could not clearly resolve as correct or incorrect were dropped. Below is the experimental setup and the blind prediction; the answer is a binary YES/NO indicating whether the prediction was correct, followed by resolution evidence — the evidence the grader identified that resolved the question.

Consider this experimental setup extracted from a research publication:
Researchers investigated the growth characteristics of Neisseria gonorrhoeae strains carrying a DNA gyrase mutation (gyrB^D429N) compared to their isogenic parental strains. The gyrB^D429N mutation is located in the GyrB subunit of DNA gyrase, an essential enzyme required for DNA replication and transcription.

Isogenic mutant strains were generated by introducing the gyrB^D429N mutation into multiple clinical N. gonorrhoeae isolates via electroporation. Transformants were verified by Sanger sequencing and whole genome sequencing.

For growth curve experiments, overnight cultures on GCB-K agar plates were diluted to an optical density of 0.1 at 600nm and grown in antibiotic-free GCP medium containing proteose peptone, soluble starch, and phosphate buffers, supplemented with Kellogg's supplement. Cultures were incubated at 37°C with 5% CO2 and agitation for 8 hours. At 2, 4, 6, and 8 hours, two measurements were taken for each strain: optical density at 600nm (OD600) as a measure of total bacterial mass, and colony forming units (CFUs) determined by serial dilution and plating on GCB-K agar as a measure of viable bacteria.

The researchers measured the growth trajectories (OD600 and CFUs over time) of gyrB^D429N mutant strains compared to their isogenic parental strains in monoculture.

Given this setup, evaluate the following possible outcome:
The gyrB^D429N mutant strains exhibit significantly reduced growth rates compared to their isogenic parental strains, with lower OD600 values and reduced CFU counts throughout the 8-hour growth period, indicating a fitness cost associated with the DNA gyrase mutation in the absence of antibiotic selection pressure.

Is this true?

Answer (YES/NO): NO